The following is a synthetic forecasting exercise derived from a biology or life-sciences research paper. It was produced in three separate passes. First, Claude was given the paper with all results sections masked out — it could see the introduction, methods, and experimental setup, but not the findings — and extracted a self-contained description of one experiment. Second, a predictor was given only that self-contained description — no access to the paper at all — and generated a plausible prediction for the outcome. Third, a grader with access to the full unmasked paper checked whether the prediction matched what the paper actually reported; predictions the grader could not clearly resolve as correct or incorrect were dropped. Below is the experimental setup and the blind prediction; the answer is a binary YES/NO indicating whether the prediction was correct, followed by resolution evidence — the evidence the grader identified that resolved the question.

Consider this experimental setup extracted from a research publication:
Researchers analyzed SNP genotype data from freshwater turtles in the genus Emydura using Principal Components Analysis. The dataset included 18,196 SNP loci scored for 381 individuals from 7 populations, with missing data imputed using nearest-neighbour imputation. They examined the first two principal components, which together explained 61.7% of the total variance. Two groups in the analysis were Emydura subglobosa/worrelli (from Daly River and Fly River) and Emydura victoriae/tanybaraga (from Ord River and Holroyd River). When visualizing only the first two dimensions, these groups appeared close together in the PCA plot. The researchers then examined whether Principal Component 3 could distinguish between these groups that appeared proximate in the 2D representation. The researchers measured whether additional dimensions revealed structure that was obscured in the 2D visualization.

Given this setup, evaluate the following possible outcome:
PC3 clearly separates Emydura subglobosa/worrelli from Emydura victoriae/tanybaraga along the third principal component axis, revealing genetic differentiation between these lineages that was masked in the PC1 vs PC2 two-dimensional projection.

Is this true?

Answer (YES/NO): YES